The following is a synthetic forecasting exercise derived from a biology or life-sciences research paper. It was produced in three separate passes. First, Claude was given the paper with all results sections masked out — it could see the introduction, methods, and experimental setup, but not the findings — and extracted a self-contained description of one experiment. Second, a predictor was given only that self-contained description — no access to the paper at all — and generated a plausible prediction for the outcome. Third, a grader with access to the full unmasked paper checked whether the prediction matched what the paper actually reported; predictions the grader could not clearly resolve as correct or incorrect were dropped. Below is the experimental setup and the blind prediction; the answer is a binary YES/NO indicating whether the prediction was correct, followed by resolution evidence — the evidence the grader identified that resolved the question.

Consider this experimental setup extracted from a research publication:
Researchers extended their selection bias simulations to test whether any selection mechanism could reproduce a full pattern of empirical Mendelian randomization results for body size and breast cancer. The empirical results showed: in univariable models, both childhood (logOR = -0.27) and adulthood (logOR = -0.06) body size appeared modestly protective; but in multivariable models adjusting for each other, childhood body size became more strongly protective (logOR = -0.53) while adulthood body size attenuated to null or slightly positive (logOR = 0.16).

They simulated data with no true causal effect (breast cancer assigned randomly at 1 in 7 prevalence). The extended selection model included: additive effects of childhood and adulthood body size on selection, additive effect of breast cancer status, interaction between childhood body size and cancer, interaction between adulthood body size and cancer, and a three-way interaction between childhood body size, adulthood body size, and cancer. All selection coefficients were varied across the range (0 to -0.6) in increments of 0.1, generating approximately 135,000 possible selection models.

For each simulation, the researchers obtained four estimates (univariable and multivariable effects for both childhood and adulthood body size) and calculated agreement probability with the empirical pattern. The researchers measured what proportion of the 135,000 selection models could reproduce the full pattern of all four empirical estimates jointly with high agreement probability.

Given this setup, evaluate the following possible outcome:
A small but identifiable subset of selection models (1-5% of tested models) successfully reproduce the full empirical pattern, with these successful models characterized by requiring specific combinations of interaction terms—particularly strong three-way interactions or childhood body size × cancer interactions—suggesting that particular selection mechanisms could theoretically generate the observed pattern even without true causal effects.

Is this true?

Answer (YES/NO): NO